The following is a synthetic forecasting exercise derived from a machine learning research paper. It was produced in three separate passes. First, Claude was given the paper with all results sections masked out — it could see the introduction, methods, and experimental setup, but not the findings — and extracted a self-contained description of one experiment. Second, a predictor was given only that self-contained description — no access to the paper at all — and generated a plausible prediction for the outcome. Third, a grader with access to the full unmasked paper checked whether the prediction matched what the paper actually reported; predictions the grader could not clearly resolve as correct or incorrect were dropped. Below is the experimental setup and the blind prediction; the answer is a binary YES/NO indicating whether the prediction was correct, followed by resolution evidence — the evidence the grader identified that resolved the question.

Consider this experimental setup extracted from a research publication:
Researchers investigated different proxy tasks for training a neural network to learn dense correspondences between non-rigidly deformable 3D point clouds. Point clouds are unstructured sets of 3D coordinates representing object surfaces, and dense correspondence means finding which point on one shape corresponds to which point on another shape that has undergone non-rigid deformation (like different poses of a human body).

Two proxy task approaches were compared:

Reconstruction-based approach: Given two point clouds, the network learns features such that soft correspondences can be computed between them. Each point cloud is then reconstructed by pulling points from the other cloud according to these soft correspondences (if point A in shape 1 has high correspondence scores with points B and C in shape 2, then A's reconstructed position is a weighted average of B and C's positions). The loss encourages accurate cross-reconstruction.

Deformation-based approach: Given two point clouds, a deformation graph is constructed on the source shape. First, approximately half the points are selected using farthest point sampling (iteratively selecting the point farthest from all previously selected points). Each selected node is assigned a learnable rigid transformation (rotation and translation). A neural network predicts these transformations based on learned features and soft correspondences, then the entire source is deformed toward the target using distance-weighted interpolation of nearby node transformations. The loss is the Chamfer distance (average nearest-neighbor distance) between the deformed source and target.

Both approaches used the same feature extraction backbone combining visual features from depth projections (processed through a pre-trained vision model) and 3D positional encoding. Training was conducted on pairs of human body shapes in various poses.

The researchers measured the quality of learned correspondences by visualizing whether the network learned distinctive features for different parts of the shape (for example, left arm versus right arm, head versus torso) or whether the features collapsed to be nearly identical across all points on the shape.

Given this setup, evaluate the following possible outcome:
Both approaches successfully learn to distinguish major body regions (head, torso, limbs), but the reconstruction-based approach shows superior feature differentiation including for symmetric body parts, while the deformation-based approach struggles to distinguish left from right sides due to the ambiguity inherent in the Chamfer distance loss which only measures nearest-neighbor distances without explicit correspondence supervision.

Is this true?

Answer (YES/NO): NO